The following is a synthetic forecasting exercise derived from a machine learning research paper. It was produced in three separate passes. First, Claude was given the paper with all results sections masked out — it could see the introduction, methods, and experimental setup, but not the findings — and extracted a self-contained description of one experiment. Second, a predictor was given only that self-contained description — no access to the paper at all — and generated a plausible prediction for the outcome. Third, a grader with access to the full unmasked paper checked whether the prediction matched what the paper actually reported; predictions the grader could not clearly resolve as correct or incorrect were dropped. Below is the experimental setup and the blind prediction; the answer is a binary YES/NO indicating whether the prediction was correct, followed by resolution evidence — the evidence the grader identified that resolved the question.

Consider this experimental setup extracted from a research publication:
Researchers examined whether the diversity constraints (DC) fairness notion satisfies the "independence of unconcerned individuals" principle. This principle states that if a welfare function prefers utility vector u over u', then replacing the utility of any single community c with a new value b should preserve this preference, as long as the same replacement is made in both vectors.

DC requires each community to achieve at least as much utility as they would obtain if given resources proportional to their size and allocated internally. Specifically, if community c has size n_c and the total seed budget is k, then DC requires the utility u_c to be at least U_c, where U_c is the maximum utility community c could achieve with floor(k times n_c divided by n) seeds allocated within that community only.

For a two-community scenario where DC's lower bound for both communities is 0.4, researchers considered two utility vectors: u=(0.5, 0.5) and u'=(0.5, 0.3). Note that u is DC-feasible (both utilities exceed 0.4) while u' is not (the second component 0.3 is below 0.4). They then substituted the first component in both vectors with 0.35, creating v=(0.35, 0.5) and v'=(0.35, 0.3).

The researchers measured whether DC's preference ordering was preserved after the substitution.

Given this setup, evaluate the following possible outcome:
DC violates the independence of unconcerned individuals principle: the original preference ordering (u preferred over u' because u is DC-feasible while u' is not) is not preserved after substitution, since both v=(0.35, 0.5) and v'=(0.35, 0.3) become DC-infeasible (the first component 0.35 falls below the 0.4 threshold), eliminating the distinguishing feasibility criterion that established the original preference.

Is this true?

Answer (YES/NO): YES